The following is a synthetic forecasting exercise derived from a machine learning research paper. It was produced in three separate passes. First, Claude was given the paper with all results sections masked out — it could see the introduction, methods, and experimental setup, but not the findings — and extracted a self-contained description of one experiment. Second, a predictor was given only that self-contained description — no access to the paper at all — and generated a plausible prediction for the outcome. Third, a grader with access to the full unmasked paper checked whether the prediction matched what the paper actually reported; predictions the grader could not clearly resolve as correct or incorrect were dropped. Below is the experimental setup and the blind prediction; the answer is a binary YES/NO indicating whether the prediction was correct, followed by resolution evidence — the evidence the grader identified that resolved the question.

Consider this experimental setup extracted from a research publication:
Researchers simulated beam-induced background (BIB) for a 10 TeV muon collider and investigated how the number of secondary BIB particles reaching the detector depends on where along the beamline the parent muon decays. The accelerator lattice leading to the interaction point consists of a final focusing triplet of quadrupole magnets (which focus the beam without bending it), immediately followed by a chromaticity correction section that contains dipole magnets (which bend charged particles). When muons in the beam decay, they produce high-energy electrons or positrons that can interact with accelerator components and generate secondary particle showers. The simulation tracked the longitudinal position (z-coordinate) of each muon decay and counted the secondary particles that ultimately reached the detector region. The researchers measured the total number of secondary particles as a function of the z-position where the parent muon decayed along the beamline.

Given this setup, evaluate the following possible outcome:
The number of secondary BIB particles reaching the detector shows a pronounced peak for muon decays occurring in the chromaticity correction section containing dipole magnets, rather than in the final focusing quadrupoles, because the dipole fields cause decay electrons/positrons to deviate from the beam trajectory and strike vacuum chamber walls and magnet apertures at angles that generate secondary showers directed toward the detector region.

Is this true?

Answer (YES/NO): NO